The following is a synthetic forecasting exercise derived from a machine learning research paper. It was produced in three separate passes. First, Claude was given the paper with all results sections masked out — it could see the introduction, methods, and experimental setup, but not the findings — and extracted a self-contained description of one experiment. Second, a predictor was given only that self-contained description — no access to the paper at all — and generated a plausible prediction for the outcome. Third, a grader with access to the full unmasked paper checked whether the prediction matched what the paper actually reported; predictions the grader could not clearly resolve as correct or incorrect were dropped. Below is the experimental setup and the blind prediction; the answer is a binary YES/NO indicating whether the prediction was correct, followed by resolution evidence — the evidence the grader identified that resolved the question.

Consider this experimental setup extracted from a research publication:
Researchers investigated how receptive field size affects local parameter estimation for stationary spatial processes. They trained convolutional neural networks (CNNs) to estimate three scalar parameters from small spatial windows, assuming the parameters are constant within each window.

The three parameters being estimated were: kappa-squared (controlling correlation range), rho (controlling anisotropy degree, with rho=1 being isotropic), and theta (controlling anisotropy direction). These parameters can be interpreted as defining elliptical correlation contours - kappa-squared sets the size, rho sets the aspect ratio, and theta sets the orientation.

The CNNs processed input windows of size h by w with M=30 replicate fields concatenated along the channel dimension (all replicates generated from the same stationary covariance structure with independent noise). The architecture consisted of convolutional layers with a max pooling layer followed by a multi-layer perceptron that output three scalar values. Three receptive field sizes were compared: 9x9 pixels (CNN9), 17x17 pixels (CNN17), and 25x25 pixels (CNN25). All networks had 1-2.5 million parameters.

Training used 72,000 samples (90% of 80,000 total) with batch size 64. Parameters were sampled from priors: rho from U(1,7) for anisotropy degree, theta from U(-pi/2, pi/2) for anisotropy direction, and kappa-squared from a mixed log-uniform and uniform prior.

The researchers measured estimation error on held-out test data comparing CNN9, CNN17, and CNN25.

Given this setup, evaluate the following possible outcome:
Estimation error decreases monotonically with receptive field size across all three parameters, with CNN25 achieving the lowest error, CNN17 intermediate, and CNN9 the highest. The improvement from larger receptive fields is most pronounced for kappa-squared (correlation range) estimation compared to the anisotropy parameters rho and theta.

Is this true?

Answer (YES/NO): NO